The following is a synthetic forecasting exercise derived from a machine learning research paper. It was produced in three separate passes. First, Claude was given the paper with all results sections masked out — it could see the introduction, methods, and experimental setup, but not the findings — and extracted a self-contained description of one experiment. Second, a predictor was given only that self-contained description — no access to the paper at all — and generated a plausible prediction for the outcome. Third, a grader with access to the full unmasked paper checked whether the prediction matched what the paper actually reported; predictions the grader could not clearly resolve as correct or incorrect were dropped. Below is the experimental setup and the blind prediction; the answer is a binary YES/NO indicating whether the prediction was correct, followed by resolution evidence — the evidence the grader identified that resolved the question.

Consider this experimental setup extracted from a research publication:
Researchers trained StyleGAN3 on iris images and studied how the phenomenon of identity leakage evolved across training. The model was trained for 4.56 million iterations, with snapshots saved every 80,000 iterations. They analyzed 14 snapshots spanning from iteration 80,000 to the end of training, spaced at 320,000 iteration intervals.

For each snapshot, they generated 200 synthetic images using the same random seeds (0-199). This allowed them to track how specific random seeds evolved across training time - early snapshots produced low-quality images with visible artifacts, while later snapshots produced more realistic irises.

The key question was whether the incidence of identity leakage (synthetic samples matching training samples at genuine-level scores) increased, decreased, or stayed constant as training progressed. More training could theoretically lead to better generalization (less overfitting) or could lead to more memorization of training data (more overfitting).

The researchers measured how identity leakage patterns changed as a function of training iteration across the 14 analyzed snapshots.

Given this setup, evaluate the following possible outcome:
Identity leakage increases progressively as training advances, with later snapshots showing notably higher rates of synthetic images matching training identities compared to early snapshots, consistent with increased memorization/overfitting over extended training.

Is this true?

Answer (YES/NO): YES